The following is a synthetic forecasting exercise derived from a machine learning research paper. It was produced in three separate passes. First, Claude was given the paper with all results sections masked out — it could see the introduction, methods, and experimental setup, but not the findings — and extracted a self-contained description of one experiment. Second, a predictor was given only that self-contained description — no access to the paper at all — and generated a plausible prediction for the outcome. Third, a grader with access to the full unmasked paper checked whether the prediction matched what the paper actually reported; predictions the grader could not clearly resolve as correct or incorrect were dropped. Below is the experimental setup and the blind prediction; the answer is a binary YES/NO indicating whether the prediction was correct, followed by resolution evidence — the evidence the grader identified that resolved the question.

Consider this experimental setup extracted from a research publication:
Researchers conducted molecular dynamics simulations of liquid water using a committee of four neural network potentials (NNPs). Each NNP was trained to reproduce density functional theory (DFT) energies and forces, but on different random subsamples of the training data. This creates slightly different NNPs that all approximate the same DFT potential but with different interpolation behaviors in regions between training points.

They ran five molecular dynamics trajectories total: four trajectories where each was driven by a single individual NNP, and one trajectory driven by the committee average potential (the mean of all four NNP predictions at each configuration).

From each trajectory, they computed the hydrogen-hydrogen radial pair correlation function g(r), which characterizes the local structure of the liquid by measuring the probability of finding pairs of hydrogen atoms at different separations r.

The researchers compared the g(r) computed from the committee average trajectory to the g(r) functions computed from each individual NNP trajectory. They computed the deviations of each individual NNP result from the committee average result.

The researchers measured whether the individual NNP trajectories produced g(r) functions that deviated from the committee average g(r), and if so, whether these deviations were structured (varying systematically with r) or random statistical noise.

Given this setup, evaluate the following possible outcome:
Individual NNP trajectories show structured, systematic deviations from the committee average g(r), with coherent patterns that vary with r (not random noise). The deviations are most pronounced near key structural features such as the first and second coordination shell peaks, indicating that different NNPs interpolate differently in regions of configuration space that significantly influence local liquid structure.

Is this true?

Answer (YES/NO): NO